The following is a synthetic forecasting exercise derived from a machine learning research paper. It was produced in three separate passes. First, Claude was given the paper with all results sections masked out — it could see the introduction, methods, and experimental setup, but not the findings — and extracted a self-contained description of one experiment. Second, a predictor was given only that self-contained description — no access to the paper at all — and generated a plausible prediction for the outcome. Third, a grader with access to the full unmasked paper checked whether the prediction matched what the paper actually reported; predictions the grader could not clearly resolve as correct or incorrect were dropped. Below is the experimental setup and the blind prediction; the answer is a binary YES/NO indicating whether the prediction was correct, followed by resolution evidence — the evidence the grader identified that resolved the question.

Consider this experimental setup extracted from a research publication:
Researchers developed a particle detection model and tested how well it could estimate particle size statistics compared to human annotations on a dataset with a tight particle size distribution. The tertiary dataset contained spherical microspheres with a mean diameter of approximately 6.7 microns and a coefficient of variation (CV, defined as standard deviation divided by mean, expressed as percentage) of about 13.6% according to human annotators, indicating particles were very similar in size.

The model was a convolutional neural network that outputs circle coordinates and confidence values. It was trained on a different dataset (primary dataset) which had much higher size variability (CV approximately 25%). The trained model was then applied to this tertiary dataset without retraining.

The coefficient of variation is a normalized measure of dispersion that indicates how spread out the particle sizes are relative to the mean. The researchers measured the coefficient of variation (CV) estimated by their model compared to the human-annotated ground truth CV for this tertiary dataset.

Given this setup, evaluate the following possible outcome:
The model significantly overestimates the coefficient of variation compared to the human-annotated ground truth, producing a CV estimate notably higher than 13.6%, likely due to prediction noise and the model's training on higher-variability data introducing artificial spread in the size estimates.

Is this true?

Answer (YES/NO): NO